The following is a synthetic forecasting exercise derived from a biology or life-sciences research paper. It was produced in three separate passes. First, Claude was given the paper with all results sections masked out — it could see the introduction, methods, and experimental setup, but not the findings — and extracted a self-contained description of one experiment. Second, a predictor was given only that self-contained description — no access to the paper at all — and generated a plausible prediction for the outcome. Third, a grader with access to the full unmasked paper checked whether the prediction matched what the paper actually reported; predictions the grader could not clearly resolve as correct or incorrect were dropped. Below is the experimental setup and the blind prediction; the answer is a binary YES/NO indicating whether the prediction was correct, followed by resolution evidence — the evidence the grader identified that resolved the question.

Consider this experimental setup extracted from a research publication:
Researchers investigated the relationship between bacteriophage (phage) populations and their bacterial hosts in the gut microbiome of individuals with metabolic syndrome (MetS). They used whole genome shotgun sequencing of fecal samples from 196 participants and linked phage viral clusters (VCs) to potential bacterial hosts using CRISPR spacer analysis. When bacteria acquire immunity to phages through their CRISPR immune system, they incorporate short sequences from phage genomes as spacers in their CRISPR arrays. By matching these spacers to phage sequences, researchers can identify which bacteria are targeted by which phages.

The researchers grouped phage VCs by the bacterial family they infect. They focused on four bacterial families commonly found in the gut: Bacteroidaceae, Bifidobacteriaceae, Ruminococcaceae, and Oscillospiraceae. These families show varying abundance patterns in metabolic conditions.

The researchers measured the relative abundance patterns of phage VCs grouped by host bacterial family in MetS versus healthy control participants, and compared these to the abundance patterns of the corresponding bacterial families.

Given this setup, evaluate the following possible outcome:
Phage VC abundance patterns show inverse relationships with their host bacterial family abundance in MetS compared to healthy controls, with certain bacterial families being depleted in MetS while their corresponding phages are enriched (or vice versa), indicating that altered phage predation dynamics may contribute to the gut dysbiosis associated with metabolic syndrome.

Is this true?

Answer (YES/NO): NO